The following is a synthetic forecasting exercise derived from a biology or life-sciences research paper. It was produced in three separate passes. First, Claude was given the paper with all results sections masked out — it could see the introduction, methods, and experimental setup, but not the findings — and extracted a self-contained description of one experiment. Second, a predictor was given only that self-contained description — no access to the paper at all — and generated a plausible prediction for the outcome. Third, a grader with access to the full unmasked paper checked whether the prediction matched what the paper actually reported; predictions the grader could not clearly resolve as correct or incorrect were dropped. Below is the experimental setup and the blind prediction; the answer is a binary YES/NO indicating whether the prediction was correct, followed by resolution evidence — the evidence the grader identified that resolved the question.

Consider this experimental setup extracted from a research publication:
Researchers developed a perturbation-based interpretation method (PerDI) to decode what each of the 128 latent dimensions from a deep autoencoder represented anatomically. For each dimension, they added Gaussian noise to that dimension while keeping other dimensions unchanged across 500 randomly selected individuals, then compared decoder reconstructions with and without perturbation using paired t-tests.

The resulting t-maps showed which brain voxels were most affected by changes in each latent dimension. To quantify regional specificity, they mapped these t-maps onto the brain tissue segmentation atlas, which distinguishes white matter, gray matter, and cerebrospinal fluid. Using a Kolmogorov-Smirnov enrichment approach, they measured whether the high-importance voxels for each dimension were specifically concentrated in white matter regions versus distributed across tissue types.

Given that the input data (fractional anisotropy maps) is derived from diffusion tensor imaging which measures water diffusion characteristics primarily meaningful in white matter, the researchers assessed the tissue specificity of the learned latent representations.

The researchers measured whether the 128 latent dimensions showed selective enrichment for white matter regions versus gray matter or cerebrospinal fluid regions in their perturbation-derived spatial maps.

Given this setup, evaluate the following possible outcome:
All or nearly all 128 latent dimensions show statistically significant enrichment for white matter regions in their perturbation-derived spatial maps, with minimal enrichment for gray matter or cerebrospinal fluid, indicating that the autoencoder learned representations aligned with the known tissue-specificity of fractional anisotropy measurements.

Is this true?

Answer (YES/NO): YES